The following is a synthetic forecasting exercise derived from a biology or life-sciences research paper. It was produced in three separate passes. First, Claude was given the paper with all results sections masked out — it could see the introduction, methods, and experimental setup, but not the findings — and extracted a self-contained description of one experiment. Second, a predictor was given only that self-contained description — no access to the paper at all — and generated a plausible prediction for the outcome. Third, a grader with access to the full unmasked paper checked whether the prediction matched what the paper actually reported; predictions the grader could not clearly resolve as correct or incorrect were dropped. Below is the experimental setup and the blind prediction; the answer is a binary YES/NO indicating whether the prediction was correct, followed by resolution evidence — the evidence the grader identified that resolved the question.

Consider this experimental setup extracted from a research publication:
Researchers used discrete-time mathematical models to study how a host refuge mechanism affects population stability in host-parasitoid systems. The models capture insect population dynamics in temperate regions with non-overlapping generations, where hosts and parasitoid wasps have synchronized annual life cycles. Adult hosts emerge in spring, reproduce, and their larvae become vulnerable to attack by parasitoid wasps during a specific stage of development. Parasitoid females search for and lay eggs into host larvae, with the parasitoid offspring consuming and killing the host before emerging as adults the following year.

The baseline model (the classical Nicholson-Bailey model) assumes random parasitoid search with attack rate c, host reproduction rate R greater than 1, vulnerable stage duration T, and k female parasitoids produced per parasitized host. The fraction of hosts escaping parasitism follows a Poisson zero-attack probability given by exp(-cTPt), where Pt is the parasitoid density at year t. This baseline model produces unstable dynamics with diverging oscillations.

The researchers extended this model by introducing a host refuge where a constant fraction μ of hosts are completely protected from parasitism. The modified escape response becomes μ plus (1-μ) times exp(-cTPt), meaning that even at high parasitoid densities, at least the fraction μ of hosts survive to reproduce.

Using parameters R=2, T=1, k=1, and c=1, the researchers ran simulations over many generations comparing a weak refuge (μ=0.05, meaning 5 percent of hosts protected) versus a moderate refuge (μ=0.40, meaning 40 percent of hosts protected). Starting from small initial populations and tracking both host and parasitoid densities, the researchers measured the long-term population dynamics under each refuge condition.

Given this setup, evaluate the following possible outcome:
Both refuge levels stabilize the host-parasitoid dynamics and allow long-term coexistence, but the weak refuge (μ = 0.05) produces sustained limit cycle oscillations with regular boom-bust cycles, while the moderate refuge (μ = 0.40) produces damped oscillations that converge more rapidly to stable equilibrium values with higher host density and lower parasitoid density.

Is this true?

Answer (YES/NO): NO